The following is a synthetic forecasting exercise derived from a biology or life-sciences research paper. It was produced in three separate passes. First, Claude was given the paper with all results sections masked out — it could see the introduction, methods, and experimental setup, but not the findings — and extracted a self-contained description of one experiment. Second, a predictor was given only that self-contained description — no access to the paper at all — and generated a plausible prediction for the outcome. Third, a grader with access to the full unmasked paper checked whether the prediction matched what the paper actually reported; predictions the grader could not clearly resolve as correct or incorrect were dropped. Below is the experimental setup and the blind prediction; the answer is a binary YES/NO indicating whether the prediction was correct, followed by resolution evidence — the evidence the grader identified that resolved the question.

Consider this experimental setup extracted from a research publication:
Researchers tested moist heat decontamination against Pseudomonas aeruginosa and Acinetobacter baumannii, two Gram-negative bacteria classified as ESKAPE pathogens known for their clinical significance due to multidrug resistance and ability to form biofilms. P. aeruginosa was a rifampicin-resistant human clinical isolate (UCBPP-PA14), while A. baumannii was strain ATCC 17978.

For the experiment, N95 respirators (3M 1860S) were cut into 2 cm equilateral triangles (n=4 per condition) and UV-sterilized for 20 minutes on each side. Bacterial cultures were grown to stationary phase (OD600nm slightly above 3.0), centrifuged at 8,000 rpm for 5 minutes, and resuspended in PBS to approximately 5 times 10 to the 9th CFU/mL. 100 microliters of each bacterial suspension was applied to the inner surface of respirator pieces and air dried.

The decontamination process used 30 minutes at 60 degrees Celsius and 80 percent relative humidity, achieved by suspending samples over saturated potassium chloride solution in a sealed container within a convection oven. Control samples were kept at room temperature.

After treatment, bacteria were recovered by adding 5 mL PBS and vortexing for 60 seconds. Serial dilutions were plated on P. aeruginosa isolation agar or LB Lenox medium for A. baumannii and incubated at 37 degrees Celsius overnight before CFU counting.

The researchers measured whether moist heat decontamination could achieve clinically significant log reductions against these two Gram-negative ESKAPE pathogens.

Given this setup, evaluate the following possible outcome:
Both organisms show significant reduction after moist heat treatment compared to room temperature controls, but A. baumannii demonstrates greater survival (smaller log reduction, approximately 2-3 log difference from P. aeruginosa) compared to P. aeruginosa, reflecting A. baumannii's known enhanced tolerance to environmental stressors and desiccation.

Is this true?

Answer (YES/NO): NO